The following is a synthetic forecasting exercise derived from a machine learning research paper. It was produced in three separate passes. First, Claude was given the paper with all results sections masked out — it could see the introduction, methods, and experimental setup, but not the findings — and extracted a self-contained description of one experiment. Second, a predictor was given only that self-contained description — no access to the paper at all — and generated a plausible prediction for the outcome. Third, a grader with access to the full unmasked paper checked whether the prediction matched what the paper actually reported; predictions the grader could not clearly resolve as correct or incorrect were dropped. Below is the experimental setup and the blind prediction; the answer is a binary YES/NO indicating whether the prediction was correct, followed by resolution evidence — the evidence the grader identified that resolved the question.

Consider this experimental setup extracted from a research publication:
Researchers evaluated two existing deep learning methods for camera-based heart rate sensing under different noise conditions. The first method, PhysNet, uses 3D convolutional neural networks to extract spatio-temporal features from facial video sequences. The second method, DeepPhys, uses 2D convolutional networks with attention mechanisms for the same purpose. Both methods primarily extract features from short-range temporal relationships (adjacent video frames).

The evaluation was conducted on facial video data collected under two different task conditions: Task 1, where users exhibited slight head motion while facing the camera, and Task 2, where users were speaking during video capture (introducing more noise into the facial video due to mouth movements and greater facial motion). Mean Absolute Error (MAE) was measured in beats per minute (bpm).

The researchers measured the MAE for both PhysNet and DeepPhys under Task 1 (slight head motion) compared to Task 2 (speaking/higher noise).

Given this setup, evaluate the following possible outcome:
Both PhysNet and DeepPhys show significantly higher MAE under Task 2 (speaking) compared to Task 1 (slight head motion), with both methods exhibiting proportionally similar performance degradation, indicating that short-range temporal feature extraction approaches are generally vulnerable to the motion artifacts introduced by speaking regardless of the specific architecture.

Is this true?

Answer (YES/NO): NO